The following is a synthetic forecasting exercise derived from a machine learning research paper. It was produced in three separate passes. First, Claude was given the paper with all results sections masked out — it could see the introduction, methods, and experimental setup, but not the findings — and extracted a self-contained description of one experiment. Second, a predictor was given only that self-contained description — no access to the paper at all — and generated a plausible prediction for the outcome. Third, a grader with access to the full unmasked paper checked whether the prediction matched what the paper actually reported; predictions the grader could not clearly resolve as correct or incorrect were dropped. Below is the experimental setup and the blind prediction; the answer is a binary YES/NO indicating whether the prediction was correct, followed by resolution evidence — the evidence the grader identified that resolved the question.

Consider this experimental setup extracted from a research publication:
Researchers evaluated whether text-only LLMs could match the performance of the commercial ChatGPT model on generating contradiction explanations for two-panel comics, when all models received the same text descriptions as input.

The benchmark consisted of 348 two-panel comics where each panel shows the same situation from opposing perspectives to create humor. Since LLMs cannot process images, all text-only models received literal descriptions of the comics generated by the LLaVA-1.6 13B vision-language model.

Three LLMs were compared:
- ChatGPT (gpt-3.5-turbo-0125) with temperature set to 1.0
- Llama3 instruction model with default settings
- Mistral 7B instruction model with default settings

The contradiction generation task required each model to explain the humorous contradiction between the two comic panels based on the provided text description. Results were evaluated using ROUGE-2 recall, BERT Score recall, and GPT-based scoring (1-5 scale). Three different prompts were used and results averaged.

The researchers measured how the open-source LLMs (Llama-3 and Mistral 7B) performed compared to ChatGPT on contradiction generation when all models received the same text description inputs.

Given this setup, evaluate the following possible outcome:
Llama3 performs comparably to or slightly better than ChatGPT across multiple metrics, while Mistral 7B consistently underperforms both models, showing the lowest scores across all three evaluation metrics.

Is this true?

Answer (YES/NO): NO